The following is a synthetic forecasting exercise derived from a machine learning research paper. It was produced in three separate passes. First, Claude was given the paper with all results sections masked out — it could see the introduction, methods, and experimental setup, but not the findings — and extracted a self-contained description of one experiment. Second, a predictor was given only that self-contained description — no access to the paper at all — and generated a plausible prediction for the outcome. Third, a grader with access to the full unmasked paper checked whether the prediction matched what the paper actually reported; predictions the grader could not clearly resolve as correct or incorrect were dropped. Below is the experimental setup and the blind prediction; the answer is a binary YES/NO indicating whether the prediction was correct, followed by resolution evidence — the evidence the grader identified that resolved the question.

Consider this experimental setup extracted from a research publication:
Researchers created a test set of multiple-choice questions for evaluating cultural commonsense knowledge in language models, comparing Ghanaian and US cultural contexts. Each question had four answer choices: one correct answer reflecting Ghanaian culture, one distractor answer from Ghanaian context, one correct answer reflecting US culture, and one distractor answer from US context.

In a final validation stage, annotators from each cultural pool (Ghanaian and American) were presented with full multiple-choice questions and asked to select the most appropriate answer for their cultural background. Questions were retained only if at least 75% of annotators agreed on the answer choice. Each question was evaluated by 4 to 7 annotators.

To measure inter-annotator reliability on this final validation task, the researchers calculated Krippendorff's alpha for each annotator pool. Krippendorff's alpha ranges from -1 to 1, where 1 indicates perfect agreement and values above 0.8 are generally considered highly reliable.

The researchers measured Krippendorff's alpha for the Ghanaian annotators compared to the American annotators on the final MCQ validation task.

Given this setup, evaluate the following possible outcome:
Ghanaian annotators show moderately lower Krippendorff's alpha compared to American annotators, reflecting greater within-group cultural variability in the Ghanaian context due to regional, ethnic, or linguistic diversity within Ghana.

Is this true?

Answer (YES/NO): NO